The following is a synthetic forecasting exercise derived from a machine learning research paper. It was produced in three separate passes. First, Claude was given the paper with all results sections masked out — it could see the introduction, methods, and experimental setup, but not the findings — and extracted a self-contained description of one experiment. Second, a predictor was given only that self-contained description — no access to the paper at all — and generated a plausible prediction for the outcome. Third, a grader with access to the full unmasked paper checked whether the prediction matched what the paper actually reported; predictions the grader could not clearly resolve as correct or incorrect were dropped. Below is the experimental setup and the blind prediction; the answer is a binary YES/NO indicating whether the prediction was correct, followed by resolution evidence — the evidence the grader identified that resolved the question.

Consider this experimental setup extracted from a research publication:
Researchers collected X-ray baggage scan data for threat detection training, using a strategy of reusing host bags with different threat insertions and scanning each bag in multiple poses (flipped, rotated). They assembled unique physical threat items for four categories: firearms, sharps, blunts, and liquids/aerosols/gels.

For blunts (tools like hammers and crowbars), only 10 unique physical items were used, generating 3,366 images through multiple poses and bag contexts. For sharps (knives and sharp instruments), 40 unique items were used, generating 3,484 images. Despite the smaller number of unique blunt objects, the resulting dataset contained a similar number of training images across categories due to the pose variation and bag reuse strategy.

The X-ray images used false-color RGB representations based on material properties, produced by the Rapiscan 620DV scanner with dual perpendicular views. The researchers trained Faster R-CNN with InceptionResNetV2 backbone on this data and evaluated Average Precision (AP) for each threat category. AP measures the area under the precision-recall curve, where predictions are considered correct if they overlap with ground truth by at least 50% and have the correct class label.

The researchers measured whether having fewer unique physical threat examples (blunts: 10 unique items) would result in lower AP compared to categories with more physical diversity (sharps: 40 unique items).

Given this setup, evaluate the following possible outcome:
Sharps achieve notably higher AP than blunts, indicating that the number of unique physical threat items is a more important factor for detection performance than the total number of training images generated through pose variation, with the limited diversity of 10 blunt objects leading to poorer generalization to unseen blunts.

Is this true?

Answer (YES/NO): NO